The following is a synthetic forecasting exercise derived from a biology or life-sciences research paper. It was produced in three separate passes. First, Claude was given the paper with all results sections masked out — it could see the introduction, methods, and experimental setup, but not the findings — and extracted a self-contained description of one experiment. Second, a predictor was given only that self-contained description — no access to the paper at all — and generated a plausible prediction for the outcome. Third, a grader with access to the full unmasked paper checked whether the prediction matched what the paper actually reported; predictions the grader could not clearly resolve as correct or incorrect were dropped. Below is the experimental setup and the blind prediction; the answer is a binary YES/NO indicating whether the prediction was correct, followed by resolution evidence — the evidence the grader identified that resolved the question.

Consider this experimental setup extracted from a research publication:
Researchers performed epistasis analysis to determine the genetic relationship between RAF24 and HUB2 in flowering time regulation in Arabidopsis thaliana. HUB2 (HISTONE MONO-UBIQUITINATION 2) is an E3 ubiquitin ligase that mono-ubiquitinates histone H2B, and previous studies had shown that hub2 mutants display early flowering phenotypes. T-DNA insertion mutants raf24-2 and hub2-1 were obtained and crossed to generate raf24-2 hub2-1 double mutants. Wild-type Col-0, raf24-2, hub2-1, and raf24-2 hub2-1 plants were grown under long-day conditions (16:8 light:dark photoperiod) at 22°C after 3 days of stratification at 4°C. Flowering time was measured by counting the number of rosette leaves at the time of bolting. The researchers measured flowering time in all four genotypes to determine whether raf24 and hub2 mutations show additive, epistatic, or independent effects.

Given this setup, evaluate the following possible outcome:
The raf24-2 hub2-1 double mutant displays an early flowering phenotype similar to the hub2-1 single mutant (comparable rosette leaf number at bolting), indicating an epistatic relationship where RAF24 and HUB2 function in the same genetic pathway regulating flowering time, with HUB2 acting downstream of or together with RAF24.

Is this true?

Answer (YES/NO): NO